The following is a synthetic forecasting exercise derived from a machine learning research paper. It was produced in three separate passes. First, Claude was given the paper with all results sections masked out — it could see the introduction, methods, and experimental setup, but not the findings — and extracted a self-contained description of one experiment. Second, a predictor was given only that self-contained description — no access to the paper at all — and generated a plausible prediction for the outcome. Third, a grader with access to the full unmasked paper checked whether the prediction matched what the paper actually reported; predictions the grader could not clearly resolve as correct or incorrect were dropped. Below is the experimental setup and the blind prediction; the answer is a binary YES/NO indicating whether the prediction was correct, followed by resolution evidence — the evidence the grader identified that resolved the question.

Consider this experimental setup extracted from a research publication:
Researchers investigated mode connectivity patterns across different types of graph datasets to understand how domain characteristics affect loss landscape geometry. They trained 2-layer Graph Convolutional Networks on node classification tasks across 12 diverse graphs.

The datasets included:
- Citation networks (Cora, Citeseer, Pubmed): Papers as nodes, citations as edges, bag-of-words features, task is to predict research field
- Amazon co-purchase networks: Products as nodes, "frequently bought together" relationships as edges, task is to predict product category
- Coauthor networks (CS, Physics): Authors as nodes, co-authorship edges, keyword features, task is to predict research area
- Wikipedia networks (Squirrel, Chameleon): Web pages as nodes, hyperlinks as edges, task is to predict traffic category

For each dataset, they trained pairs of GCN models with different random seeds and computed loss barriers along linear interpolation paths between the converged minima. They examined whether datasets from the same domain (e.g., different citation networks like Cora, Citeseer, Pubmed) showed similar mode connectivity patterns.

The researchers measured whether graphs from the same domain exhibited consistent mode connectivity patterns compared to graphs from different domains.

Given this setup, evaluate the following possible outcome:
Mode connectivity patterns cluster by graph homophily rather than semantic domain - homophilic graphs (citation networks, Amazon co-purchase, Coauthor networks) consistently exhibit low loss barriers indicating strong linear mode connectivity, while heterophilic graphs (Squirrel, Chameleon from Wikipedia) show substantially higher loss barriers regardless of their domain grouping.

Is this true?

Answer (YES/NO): NO